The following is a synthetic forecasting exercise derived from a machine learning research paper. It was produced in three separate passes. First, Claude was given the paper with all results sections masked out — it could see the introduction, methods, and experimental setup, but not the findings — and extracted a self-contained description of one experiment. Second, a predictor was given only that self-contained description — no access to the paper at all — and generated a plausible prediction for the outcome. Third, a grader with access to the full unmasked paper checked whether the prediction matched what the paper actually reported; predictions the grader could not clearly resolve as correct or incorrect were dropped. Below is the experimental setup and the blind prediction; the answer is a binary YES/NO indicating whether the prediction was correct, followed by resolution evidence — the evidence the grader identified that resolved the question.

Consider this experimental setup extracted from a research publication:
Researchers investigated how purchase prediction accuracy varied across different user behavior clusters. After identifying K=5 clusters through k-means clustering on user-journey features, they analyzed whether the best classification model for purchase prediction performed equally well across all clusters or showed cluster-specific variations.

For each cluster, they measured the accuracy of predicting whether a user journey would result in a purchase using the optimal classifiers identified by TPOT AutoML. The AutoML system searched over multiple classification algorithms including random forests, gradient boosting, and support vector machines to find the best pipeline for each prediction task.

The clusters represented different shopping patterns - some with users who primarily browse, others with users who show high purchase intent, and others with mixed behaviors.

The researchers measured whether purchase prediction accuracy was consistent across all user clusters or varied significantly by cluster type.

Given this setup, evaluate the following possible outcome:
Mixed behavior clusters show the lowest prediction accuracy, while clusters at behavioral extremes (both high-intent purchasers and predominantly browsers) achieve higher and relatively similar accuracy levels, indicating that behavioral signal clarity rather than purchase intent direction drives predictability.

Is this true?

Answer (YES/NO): NO